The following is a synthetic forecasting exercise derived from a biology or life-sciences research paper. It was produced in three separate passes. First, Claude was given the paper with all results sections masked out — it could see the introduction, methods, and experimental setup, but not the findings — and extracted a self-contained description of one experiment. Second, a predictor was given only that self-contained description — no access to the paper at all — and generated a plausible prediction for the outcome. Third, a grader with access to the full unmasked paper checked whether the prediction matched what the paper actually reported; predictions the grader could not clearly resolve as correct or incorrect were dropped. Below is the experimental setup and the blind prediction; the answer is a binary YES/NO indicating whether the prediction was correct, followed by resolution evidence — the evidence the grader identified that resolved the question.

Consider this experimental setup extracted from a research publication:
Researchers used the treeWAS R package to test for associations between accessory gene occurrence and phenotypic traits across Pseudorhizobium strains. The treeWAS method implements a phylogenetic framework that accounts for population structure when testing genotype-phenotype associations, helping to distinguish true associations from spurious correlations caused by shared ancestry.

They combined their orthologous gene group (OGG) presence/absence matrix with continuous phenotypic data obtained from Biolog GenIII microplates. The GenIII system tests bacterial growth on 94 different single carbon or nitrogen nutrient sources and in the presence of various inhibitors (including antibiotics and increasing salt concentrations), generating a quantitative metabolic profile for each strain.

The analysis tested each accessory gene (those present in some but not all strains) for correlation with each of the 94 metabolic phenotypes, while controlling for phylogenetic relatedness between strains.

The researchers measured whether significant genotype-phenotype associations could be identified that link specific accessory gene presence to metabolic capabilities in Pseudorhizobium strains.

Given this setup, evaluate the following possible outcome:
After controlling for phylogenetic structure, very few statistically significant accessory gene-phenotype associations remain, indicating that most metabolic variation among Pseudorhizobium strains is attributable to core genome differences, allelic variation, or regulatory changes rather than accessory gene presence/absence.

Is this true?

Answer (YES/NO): NO